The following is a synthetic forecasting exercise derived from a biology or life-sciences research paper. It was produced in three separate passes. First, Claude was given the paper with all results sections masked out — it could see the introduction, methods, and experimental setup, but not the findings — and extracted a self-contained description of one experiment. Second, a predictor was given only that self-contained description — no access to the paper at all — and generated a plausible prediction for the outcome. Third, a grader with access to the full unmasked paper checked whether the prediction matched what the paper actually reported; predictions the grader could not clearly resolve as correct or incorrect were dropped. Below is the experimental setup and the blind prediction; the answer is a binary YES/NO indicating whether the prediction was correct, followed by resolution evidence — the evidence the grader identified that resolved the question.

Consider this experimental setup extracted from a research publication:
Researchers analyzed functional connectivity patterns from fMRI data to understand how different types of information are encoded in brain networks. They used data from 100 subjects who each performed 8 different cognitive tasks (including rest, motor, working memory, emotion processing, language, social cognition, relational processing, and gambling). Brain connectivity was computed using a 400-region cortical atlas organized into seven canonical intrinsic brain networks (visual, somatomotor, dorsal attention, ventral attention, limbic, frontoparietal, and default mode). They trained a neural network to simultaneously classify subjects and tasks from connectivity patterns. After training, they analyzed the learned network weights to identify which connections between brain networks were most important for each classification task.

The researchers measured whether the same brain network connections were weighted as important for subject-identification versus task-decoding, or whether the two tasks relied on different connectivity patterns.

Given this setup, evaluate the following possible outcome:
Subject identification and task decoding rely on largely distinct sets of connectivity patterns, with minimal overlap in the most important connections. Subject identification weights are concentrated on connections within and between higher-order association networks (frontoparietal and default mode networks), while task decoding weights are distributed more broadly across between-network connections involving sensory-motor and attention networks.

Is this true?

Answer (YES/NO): NO